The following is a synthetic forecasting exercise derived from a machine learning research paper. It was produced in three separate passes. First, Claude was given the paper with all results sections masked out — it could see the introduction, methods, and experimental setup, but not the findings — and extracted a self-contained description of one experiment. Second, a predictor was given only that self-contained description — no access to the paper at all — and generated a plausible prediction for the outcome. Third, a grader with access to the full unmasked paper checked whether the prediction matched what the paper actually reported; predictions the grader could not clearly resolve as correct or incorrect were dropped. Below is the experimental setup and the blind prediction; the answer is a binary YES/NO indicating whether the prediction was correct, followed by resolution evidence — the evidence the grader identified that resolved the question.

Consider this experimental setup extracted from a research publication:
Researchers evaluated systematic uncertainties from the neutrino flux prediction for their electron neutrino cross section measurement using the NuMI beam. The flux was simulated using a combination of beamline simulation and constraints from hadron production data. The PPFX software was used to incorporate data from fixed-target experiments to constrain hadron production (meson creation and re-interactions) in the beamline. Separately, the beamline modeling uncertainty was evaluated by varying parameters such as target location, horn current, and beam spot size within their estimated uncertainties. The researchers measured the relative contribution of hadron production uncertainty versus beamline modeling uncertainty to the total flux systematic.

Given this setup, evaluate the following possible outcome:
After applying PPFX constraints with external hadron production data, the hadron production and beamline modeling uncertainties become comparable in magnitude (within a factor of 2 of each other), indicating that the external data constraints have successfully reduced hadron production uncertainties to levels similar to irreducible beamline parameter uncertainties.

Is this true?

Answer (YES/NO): NO